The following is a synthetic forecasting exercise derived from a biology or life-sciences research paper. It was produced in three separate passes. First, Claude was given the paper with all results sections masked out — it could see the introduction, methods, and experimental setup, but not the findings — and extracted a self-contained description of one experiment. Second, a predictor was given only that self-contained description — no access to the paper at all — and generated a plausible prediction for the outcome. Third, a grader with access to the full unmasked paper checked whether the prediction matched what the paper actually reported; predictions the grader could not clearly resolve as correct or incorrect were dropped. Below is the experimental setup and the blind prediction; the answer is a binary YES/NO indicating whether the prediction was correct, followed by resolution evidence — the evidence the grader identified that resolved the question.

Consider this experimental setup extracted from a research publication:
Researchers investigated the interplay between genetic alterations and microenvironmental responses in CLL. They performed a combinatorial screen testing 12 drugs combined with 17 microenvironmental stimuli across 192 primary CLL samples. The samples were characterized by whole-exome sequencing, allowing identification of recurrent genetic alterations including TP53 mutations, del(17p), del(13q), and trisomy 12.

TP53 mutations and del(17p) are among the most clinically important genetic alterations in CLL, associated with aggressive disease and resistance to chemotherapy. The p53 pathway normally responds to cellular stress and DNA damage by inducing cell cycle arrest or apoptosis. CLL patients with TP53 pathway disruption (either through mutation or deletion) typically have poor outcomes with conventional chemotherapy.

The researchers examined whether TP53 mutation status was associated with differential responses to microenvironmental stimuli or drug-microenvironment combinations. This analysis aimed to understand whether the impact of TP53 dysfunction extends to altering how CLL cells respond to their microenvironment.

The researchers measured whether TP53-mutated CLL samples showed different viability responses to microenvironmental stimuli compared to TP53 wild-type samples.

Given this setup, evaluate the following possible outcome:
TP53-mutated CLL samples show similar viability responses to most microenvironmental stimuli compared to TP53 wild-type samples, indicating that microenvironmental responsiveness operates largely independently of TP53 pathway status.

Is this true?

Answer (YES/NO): YES